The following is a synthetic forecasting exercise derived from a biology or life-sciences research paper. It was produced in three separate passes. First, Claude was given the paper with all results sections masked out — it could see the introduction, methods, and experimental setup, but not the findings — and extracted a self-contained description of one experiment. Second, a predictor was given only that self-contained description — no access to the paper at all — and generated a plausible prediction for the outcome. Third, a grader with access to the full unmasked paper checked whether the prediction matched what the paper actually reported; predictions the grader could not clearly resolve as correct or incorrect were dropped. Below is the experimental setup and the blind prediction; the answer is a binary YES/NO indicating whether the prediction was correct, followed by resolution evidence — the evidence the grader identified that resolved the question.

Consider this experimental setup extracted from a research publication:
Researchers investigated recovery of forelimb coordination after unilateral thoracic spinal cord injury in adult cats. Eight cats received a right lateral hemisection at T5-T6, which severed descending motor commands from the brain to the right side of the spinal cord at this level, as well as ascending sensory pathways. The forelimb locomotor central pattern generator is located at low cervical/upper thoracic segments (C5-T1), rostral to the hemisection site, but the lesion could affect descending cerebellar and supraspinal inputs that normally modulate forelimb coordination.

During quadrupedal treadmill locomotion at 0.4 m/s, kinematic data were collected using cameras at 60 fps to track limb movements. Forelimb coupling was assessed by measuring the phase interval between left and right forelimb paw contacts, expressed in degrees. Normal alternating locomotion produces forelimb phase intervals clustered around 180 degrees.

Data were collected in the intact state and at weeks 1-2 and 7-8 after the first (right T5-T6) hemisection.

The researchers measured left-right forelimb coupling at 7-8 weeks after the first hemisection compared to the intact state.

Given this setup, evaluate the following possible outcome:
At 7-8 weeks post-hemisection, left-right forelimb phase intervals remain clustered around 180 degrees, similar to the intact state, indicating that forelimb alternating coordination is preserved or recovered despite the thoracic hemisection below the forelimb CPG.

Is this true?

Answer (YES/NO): YES